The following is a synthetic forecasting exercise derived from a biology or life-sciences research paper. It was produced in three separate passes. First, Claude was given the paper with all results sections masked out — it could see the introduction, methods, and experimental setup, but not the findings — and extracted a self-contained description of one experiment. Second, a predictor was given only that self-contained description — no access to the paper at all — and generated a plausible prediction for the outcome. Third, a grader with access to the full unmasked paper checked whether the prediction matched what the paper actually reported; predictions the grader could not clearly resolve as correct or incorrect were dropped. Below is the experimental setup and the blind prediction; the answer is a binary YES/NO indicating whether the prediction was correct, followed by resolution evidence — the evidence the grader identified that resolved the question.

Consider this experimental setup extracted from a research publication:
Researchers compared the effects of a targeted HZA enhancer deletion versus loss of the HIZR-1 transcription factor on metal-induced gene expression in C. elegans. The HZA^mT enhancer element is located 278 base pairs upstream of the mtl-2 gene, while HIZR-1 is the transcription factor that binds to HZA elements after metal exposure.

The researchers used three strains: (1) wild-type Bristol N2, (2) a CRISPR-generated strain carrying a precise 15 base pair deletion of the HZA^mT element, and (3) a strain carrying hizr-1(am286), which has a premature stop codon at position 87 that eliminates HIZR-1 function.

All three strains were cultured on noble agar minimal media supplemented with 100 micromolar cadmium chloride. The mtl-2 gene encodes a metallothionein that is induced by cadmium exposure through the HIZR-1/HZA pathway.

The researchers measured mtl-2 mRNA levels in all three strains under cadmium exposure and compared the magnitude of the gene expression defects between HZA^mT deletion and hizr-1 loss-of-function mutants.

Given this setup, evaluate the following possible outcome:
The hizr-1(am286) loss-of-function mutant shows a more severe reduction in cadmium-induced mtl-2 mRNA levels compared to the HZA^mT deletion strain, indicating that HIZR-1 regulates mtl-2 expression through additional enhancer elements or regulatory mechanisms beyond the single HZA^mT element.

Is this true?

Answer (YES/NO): NO